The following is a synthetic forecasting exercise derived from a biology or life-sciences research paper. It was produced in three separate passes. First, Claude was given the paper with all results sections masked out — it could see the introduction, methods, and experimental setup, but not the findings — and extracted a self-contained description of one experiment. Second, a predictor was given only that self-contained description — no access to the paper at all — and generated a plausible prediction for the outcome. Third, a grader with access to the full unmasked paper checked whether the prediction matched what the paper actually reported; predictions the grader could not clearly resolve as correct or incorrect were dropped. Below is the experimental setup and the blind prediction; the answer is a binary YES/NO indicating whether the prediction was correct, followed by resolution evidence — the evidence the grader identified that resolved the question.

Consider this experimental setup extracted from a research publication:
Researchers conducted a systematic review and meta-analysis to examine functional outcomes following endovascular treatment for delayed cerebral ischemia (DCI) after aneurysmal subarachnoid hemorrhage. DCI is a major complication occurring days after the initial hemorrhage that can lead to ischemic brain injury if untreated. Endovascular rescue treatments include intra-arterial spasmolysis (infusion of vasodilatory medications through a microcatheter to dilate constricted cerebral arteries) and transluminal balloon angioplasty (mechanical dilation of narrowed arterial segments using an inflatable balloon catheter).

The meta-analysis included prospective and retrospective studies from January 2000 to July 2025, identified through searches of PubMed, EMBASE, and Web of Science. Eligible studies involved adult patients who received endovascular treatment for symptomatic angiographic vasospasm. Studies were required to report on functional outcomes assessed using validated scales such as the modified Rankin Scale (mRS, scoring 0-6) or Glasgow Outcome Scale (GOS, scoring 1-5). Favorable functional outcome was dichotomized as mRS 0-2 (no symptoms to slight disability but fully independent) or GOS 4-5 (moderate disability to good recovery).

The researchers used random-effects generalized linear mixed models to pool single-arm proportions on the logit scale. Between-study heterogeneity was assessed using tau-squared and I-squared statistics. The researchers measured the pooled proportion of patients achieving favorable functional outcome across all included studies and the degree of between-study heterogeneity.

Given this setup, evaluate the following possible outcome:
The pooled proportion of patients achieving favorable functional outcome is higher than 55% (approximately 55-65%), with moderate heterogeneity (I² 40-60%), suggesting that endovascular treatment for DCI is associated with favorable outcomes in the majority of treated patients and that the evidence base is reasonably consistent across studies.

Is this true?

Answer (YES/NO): NO